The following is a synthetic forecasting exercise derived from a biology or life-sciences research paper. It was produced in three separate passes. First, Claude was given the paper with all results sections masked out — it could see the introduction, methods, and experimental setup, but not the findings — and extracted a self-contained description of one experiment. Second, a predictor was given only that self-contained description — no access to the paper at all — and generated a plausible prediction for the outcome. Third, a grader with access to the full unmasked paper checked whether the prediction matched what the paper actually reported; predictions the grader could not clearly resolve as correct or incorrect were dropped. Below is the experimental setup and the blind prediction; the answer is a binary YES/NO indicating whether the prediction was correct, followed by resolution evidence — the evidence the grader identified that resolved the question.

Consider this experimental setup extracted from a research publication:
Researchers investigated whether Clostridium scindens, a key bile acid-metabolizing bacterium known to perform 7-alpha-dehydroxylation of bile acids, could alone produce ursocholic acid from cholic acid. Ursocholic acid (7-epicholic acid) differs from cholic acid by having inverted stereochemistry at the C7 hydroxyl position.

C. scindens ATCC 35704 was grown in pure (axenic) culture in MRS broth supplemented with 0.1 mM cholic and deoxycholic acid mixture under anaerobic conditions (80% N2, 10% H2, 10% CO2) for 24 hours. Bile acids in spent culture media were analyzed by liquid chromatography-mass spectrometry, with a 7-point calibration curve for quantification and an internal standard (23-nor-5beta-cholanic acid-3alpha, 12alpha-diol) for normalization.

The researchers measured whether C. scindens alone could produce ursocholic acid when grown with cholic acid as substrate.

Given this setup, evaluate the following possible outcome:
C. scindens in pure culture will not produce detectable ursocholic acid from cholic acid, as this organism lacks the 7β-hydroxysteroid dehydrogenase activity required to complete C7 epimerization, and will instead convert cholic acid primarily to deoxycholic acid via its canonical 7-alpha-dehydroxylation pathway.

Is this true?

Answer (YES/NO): YES